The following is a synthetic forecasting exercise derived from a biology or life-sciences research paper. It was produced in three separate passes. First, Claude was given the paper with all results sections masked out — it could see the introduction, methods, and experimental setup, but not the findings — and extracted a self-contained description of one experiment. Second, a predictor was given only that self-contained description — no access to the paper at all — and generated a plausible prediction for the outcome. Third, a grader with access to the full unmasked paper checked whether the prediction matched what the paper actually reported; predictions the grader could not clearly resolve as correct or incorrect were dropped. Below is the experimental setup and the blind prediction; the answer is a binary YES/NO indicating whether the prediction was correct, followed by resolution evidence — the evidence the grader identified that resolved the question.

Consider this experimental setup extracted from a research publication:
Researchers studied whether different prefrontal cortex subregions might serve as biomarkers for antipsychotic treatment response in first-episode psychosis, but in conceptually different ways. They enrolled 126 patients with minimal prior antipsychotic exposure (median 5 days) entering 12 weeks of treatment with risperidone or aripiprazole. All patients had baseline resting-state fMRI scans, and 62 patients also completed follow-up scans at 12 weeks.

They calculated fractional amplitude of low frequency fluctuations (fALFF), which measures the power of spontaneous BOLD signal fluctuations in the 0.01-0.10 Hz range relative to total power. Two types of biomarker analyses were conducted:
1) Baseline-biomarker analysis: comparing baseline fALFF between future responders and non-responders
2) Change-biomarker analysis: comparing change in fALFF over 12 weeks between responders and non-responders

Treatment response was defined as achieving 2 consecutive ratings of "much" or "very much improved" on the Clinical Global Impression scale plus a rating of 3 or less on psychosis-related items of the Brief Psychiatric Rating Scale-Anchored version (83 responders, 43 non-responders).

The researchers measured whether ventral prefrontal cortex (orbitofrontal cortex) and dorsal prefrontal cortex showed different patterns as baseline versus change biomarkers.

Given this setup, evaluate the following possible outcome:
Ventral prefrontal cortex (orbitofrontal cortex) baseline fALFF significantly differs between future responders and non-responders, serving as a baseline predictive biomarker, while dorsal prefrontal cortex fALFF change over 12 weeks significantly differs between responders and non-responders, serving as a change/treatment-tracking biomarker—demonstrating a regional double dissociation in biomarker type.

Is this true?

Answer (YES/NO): YES